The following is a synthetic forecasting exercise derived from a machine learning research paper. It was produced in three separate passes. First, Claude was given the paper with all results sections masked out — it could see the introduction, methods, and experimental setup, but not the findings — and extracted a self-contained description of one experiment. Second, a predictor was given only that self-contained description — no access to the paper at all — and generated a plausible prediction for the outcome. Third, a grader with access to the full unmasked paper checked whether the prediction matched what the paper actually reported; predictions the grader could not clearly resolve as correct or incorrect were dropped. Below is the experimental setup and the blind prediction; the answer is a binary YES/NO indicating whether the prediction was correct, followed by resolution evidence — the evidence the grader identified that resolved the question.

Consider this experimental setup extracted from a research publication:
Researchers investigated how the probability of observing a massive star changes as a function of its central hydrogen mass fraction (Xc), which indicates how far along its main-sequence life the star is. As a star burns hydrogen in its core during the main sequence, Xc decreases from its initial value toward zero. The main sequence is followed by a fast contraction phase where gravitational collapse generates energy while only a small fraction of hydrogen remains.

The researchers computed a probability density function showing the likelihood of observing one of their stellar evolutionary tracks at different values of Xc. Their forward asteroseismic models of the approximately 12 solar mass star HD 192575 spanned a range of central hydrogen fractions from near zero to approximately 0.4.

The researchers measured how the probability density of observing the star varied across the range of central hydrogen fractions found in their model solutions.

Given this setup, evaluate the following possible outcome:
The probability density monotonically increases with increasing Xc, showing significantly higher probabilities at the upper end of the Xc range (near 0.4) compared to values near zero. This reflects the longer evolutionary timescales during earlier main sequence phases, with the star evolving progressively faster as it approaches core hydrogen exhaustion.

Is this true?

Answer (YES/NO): NO